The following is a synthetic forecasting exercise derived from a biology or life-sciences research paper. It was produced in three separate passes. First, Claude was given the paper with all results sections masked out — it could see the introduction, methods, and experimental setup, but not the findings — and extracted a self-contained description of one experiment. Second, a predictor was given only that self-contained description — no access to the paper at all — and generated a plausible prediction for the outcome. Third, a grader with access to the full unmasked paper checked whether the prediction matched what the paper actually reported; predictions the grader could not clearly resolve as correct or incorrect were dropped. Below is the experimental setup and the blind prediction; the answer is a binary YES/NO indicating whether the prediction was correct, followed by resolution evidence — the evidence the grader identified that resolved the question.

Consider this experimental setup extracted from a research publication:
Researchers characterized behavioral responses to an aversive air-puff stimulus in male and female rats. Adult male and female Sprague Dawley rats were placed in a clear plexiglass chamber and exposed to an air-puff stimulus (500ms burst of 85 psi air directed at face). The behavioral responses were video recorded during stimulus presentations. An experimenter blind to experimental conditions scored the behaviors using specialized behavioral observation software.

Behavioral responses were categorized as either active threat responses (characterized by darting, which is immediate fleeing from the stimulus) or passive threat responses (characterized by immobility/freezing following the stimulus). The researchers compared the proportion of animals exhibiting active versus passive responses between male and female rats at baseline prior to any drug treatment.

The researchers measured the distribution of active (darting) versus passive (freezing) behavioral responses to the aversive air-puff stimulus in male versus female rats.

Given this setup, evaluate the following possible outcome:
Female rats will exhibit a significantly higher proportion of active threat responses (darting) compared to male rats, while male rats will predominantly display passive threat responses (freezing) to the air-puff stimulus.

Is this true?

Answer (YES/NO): NO